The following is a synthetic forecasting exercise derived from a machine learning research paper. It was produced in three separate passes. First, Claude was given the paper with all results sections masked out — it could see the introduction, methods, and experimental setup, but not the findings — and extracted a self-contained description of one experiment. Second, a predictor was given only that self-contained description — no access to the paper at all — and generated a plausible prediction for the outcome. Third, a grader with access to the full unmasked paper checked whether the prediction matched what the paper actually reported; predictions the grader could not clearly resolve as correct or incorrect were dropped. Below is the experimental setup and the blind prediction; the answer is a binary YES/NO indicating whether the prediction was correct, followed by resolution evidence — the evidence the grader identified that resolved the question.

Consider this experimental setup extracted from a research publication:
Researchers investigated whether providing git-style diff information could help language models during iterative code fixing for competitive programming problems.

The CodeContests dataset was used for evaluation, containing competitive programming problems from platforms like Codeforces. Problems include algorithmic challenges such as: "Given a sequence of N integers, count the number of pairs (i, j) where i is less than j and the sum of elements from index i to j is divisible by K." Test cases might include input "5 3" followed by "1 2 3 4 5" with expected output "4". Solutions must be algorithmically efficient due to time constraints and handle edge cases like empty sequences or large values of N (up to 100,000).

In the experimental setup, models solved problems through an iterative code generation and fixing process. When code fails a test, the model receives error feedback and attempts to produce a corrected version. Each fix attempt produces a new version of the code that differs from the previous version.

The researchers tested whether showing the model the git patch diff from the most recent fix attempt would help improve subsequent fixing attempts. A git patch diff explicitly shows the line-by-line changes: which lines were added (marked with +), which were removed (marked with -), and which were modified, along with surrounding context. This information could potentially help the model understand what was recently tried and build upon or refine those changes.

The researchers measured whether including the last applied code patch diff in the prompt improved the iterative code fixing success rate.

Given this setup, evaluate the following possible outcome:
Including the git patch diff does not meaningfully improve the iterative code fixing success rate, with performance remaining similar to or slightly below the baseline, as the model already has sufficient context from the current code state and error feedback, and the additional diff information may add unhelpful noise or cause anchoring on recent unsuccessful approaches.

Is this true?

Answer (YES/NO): YES